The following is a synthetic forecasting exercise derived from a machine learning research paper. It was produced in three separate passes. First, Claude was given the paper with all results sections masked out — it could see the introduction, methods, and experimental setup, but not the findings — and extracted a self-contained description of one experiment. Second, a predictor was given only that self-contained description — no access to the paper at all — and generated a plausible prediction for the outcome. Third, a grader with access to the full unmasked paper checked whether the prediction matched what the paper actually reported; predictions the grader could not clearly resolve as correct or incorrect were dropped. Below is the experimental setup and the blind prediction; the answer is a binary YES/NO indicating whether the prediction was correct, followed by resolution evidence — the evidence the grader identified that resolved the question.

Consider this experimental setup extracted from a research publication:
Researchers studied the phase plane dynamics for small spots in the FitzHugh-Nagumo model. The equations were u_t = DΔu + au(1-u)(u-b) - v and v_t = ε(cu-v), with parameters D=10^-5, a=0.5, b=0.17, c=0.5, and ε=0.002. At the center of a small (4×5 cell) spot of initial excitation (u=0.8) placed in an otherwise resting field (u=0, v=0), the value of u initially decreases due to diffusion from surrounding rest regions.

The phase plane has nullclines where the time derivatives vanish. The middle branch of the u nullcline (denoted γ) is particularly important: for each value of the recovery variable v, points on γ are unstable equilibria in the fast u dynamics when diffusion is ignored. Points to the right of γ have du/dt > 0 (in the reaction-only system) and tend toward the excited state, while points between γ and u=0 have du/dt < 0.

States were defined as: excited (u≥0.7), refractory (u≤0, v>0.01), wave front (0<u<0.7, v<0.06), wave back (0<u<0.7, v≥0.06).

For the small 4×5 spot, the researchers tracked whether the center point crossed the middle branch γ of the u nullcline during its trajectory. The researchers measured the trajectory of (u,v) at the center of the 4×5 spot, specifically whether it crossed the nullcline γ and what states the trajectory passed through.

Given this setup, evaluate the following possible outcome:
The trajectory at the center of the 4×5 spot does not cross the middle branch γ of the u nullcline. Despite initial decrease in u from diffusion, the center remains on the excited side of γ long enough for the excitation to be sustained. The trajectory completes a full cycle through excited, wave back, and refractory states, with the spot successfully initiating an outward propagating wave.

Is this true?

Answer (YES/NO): NO